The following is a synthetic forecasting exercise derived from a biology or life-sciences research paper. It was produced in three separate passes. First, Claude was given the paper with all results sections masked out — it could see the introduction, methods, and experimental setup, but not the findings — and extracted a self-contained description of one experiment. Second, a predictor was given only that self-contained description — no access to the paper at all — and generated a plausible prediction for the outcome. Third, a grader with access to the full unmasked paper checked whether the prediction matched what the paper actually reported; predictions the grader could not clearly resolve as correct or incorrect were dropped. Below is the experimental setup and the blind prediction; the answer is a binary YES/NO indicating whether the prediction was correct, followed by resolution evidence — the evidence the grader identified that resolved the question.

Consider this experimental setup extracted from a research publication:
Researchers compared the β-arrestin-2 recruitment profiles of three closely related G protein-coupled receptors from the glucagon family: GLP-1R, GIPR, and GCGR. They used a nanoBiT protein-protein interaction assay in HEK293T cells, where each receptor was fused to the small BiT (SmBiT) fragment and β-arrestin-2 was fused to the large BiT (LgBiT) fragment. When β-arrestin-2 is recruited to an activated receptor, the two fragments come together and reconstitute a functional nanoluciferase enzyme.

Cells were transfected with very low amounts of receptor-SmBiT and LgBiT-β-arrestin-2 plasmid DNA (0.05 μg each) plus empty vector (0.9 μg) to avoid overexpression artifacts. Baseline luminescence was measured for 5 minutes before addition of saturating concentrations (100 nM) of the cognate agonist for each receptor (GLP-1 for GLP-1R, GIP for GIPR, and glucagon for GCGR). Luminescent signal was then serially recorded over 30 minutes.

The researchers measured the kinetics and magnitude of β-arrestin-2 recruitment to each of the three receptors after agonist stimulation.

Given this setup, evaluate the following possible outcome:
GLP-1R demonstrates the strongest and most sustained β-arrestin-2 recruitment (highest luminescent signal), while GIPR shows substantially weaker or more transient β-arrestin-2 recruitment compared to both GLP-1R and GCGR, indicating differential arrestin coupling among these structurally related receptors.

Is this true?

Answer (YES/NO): YES